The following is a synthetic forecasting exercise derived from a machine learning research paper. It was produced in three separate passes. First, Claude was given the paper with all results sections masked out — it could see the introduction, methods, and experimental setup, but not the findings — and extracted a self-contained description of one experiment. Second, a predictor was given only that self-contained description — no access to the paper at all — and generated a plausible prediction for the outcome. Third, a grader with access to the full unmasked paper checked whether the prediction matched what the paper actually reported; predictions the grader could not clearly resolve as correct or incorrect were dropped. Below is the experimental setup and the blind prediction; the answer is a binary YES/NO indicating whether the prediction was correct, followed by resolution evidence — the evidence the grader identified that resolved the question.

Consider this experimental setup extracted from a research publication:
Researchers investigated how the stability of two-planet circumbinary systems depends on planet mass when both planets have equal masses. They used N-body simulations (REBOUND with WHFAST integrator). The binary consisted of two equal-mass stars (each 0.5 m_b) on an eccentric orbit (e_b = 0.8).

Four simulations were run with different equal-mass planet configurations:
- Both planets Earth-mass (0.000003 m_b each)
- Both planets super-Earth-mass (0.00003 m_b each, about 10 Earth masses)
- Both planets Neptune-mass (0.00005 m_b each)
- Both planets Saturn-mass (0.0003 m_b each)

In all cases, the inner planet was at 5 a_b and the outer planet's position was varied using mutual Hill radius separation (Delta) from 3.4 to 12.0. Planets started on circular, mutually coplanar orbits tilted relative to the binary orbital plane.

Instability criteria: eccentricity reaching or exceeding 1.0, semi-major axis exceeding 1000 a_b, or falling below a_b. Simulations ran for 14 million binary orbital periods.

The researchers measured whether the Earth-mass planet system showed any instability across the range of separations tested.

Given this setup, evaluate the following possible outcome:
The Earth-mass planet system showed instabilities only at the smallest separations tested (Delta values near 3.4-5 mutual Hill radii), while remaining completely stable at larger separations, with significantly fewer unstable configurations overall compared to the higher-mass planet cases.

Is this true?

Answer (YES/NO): YES